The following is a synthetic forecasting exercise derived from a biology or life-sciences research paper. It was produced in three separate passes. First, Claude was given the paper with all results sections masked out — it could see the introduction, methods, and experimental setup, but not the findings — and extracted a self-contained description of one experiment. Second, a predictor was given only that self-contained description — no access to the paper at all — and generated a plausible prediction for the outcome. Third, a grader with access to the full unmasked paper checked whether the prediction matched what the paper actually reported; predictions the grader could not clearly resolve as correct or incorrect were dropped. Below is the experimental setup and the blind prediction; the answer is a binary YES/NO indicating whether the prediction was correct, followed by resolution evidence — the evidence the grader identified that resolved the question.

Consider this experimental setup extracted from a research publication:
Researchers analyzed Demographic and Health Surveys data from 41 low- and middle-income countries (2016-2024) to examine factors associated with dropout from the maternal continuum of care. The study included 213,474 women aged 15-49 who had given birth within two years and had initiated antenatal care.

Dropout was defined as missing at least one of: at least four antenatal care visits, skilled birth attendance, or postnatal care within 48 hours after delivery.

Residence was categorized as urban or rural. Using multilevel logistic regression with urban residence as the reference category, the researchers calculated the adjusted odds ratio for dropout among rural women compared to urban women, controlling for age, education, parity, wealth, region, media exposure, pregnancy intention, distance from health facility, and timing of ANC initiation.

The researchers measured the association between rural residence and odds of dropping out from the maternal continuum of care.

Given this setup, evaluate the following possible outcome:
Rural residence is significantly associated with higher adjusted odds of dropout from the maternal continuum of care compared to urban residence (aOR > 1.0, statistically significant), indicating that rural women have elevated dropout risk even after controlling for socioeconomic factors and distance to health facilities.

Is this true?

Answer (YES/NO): YES